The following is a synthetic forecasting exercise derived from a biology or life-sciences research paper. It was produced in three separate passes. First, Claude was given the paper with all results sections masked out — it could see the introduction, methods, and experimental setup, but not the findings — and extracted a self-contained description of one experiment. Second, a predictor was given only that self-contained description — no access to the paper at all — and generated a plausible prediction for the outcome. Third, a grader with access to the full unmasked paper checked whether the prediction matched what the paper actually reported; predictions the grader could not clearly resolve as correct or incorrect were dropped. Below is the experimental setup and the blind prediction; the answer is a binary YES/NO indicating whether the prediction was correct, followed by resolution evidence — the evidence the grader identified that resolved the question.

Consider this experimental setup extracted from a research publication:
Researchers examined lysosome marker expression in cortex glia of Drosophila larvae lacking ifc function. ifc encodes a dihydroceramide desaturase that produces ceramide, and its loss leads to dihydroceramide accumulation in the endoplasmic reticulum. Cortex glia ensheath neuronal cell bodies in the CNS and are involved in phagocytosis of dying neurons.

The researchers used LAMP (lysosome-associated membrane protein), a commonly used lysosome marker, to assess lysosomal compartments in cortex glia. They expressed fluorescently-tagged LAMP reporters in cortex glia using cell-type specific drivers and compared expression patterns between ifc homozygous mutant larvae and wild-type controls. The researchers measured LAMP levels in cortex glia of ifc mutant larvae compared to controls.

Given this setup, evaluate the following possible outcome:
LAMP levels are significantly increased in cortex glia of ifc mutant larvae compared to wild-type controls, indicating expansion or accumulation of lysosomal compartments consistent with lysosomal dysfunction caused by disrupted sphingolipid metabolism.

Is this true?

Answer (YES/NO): NO